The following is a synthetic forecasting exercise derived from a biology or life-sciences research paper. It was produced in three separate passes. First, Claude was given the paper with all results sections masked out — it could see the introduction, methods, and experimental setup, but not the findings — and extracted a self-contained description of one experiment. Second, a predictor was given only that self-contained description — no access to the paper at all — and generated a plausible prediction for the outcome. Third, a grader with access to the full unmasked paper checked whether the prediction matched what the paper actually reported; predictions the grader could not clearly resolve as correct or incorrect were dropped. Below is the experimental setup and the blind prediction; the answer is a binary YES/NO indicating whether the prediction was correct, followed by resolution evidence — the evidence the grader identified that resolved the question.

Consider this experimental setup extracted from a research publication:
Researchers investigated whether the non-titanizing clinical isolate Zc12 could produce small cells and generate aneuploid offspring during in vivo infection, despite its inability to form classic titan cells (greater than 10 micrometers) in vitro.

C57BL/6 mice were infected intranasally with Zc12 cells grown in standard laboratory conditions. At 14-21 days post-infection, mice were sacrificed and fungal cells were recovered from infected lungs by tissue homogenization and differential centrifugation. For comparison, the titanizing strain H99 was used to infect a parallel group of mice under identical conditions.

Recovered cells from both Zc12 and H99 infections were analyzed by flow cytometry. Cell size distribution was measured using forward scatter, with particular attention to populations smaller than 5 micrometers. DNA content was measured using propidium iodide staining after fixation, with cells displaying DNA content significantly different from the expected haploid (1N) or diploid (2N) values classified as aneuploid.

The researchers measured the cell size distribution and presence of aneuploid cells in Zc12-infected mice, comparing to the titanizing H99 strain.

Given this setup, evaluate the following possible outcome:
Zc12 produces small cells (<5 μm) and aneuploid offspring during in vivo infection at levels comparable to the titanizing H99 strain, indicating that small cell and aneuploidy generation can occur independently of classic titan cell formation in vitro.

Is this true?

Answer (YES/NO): NO